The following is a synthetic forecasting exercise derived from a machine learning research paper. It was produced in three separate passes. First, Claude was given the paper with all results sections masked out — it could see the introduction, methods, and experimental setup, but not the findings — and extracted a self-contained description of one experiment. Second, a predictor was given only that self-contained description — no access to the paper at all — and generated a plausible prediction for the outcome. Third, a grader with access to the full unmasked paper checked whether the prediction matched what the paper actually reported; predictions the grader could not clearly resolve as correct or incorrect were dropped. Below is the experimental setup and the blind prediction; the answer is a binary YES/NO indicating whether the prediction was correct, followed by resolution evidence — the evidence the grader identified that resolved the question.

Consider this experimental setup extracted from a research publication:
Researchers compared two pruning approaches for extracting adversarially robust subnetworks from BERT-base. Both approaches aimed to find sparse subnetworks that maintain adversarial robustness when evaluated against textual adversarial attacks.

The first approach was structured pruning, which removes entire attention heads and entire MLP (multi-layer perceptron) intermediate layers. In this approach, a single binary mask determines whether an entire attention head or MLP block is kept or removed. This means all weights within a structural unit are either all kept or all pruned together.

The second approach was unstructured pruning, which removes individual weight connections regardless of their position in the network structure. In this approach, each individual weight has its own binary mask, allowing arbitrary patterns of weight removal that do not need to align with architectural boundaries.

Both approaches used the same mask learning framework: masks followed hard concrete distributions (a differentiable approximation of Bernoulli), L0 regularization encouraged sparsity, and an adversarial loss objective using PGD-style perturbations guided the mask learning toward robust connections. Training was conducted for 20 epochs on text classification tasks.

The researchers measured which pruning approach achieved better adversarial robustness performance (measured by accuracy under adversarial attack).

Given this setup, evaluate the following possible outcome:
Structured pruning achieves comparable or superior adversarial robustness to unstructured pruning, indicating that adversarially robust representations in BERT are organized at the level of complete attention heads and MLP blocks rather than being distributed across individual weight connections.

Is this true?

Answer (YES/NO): NO